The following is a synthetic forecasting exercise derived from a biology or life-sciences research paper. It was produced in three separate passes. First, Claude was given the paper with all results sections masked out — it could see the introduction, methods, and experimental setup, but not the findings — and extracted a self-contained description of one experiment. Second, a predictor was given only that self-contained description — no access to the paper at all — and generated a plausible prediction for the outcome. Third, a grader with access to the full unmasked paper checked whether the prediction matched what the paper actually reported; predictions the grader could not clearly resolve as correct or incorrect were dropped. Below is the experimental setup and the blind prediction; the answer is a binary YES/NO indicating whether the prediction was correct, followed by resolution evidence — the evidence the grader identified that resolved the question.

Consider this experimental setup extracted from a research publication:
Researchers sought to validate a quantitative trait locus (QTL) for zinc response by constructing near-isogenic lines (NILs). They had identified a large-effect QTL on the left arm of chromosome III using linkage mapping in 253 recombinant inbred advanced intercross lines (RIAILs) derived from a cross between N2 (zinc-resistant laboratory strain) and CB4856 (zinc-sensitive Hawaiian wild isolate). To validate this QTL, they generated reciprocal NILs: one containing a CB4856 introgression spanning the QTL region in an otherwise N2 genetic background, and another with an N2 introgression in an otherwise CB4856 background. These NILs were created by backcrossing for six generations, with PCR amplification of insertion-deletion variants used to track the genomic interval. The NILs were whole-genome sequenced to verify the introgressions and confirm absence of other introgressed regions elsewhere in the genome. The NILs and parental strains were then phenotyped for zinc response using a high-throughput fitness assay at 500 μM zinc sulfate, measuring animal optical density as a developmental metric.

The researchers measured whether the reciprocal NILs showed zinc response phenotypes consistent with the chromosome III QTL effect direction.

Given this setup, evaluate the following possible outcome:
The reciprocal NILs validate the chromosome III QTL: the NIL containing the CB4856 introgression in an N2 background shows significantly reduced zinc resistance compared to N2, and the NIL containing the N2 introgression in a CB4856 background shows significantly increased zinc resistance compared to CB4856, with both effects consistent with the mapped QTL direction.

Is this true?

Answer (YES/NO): NO